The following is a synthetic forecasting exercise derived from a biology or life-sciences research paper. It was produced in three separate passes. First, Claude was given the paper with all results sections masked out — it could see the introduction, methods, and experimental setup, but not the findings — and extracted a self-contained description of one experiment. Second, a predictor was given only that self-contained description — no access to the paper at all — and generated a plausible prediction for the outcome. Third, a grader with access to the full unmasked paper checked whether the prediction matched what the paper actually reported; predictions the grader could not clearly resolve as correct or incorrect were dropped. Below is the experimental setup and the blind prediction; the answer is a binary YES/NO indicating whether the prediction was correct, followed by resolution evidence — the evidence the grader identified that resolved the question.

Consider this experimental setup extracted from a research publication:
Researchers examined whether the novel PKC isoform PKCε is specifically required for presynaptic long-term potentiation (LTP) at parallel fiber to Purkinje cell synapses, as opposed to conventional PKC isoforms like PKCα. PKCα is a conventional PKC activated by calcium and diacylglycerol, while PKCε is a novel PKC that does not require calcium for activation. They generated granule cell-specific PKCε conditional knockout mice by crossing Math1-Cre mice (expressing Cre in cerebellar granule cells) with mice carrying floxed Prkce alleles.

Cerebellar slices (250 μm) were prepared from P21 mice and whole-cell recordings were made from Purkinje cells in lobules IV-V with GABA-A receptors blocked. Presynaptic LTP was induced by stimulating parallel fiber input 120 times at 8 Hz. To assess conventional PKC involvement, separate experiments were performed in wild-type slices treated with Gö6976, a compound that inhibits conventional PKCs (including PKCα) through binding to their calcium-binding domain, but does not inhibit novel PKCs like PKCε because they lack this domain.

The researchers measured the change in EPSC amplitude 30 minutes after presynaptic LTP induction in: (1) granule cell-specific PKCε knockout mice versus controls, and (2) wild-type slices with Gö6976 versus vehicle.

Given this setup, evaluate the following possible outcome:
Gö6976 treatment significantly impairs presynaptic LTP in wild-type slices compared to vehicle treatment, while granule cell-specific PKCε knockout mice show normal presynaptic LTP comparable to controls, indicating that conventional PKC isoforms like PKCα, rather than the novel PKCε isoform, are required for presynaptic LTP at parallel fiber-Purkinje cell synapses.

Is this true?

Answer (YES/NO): NO